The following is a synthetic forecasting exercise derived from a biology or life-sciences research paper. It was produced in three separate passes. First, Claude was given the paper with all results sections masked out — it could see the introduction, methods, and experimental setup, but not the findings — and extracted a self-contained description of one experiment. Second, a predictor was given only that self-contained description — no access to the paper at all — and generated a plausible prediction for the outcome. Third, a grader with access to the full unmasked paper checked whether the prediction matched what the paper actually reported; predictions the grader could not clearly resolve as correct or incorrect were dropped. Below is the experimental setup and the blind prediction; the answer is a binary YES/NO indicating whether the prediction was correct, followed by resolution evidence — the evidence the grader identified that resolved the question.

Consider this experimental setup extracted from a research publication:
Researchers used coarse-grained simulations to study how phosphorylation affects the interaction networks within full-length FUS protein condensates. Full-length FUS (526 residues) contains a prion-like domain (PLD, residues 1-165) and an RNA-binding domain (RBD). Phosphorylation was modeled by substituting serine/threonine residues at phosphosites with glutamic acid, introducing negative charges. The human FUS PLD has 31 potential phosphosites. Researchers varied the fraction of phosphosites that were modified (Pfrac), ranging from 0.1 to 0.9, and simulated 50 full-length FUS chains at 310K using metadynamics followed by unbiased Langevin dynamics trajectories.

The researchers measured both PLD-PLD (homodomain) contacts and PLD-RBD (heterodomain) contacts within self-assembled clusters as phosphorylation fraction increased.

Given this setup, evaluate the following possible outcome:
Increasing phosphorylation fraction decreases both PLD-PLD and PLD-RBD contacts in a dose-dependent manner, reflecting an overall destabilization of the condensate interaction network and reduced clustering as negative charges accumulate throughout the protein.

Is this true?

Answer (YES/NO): NO